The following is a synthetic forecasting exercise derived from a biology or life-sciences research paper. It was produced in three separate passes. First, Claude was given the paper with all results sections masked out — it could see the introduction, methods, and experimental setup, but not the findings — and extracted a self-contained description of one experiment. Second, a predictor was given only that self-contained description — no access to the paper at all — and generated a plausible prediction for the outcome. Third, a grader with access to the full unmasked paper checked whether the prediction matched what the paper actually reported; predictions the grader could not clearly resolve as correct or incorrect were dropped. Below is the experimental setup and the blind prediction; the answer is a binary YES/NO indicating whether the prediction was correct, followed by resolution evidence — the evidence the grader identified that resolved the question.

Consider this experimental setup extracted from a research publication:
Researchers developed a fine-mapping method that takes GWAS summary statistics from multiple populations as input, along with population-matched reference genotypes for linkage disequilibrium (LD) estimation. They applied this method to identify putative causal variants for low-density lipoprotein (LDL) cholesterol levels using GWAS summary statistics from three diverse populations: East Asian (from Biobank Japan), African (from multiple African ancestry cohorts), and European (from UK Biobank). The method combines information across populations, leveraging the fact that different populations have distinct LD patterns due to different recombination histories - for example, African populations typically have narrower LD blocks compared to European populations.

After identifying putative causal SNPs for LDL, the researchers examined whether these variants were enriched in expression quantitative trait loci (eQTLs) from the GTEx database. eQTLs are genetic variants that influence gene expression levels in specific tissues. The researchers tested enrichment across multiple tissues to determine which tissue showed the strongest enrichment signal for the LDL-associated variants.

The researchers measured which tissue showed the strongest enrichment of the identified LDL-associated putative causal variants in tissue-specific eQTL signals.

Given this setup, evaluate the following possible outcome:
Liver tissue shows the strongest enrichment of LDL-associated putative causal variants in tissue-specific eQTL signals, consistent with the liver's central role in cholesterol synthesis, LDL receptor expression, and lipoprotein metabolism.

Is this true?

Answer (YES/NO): YES